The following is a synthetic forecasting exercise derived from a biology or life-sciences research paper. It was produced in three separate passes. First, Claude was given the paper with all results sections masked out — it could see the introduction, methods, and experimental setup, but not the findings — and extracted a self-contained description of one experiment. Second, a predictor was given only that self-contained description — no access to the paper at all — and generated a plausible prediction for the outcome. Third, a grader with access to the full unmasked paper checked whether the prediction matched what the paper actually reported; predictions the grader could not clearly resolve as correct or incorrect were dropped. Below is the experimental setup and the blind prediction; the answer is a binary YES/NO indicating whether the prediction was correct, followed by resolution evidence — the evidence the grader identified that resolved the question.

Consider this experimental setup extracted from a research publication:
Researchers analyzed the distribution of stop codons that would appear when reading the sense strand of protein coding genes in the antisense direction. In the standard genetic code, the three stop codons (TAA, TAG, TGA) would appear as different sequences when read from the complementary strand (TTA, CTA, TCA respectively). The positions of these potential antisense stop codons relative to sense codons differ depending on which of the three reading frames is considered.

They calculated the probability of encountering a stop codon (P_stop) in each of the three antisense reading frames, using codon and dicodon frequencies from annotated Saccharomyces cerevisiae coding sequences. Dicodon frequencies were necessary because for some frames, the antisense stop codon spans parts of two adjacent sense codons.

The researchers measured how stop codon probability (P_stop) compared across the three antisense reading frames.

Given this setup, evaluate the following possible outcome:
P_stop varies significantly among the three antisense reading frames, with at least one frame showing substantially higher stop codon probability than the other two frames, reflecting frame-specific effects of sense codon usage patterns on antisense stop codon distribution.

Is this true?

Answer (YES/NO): NO